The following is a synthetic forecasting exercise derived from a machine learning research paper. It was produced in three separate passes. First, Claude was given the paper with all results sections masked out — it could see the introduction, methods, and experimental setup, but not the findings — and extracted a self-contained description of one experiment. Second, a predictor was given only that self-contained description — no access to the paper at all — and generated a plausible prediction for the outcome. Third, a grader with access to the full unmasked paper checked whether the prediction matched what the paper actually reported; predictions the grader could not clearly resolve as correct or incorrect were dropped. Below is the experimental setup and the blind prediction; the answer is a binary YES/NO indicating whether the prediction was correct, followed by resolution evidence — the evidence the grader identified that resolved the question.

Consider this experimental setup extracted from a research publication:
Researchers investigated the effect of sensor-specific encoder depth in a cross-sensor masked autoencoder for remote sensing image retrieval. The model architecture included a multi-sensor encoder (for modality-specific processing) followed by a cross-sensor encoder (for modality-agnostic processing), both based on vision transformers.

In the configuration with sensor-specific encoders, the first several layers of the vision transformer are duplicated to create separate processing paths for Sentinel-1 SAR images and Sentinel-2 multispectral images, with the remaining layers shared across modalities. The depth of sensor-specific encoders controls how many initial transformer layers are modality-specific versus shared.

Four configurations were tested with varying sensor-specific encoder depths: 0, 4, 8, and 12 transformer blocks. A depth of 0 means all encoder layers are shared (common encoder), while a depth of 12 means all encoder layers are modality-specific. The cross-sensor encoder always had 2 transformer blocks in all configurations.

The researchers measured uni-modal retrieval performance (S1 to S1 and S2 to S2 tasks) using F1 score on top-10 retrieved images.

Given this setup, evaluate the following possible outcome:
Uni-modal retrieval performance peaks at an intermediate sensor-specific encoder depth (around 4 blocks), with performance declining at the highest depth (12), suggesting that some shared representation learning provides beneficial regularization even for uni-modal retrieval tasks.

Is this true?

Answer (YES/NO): NO